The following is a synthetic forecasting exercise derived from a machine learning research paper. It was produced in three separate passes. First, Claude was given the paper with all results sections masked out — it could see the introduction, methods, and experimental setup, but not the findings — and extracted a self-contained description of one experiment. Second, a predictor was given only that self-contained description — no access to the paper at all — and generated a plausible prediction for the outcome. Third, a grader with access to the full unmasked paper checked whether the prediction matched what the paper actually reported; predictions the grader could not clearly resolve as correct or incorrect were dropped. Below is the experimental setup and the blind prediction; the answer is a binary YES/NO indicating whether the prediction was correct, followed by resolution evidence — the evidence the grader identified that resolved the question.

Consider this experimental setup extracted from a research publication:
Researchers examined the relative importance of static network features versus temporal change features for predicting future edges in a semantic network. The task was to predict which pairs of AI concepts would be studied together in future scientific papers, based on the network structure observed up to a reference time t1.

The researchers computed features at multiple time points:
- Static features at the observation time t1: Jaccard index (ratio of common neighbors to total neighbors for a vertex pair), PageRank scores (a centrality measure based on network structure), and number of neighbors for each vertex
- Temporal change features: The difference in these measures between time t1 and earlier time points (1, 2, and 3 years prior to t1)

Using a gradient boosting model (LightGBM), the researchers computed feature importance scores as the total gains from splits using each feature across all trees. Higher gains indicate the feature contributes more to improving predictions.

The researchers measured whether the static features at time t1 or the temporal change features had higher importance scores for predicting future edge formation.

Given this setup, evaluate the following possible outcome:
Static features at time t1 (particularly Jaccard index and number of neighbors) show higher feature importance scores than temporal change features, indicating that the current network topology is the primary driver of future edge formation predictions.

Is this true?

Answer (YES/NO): NO